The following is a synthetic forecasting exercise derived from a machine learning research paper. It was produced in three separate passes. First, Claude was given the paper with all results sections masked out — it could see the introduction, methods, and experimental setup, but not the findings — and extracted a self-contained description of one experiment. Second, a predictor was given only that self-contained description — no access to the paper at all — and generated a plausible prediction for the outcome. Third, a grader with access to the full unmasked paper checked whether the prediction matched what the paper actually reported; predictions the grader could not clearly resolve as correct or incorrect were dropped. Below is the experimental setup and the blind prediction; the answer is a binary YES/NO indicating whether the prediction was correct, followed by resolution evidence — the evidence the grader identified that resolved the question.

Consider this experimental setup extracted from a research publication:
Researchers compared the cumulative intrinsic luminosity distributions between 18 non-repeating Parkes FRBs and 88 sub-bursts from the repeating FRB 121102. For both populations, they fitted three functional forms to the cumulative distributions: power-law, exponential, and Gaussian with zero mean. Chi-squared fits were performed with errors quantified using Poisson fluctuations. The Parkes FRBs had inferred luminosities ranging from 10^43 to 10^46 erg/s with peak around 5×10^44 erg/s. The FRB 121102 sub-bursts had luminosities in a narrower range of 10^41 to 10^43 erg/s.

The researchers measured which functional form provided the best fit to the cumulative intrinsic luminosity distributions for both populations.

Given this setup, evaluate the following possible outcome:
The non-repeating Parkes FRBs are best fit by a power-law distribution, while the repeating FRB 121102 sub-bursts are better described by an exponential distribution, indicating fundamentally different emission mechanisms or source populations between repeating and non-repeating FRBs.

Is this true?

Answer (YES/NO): NO